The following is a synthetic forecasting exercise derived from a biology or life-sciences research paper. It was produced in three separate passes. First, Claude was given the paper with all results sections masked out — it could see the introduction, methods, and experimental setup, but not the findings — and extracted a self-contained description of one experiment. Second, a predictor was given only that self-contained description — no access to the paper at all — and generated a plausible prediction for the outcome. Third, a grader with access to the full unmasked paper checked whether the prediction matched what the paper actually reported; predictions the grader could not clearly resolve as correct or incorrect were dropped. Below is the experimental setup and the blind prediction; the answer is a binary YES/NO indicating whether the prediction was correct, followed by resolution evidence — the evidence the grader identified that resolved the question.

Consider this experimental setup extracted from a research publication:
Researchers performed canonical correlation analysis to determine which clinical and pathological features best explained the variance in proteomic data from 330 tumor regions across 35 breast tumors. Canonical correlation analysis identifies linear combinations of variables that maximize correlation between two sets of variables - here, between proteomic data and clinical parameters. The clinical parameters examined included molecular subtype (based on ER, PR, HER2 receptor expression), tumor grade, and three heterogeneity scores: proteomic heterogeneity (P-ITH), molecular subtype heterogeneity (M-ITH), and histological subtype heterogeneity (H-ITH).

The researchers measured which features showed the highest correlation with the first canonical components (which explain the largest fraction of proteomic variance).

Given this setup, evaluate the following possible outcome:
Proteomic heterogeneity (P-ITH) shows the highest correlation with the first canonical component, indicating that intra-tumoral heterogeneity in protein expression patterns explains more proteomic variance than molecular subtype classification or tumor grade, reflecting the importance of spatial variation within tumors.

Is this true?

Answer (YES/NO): NO